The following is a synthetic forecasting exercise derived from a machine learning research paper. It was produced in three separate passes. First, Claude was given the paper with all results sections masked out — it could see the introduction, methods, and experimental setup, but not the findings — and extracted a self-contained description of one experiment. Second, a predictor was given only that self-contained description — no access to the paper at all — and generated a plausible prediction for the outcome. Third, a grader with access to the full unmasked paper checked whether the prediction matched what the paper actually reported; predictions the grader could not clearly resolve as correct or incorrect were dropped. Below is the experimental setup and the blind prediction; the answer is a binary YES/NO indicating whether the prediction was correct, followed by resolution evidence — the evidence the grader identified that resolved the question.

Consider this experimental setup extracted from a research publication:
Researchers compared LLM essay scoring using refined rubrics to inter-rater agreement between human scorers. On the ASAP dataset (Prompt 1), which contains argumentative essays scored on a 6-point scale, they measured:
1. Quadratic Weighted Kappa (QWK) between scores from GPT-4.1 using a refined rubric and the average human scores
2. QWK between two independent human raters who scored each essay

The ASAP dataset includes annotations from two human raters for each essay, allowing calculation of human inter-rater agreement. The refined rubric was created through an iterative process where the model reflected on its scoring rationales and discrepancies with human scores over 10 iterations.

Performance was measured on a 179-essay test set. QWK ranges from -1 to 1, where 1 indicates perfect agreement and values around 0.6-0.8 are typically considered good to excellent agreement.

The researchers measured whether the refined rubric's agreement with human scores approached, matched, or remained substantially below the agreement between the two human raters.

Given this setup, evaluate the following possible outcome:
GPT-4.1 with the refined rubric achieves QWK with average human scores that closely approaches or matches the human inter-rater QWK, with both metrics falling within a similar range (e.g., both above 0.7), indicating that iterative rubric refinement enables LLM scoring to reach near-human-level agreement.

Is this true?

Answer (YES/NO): NO